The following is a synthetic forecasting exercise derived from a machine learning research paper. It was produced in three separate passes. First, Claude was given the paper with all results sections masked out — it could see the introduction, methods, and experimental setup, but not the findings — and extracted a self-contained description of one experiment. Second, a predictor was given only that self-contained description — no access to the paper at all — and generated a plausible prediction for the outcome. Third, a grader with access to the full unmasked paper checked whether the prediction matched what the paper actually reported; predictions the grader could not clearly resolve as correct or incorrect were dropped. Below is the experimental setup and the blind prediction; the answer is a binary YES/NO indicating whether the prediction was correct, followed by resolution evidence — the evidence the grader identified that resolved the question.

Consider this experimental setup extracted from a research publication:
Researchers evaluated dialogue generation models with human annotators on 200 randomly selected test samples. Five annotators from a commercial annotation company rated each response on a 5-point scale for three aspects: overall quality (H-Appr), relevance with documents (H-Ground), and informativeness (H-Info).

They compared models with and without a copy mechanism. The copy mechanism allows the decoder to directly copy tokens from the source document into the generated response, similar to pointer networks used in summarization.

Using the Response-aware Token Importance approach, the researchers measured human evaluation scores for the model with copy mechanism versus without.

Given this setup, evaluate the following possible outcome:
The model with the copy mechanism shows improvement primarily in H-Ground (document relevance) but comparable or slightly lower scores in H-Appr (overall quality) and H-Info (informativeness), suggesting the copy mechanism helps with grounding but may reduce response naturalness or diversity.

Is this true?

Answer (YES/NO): YES